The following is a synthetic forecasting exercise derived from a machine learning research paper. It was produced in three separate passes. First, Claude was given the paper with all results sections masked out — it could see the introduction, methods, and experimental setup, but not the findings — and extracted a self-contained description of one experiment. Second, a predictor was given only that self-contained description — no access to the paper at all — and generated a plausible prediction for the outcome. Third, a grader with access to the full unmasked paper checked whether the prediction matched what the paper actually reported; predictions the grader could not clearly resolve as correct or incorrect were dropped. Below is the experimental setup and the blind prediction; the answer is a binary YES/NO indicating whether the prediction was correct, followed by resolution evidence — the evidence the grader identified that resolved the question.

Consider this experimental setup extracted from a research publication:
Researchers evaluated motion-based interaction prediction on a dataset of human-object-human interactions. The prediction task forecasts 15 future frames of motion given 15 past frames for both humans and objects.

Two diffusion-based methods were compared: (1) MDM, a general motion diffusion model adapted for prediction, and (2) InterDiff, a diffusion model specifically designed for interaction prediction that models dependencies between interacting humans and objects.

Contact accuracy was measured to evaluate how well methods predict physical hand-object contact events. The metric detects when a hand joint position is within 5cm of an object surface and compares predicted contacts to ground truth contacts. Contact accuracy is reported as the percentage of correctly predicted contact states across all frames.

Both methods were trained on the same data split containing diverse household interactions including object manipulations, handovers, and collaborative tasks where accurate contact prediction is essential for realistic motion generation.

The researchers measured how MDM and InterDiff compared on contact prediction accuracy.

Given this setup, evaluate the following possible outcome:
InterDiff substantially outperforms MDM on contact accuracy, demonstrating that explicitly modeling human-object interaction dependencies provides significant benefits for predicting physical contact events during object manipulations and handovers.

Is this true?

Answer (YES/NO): NO